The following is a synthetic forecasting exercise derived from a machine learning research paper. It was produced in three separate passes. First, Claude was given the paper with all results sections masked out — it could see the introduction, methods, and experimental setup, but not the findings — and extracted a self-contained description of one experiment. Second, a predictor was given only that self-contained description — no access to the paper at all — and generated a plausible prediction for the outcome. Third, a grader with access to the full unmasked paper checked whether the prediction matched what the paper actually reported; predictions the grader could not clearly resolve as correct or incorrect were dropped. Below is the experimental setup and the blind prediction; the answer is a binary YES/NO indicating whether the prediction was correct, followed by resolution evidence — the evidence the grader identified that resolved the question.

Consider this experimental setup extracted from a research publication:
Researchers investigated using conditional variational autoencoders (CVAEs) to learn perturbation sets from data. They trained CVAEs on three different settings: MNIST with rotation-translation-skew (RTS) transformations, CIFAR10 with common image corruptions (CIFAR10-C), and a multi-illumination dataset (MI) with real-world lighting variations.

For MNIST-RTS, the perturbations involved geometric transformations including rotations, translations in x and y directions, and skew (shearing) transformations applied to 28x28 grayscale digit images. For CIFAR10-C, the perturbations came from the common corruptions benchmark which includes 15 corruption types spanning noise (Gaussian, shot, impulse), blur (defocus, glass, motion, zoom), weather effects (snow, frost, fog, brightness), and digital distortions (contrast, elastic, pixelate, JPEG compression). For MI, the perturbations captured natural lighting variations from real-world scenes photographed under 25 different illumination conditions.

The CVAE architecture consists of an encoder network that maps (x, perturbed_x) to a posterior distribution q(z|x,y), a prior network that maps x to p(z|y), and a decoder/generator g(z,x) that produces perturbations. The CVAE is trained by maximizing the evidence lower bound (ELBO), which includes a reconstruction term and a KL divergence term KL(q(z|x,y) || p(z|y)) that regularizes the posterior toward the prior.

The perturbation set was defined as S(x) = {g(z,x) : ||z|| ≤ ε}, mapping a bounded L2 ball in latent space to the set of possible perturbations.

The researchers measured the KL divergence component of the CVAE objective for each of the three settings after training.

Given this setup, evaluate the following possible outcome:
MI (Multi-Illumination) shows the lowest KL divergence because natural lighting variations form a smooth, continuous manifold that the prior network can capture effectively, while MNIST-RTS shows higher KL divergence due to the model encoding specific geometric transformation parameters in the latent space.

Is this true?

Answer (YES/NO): NO